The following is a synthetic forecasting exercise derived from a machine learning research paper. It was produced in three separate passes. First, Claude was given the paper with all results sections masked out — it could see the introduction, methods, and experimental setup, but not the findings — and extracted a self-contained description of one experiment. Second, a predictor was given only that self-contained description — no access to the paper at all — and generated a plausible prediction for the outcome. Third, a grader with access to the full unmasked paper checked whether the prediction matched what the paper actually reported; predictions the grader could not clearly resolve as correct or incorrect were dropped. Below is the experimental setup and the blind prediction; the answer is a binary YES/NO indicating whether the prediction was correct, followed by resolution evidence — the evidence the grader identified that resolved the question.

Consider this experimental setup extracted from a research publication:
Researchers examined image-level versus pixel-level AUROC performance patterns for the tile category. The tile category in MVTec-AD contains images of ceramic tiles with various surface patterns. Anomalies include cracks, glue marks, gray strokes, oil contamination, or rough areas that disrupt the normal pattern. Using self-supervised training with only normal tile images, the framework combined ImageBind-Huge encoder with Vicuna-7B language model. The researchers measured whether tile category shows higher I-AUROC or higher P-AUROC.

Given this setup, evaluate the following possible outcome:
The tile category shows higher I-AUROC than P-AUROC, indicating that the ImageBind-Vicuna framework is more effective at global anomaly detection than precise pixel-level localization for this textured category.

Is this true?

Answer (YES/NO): YES